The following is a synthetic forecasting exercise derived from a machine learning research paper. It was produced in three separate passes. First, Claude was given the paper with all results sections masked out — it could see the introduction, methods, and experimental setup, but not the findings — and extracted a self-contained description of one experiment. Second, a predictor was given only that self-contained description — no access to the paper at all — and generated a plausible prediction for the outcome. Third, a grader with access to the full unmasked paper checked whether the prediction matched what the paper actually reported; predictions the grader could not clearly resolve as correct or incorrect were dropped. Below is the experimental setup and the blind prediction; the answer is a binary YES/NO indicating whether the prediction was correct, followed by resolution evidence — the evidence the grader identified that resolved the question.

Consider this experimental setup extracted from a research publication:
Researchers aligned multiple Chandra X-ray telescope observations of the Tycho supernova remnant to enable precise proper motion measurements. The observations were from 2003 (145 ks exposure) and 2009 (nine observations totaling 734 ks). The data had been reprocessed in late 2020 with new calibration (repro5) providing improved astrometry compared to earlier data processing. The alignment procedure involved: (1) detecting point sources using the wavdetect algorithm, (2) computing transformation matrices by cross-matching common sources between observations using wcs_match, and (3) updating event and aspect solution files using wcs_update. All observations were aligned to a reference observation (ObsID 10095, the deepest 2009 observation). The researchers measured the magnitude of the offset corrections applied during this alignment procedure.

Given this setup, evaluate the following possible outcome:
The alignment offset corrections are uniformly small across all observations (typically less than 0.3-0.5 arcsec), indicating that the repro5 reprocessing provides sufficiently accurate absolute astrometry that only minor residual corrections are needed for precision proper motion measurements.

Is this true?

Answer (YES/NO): YES